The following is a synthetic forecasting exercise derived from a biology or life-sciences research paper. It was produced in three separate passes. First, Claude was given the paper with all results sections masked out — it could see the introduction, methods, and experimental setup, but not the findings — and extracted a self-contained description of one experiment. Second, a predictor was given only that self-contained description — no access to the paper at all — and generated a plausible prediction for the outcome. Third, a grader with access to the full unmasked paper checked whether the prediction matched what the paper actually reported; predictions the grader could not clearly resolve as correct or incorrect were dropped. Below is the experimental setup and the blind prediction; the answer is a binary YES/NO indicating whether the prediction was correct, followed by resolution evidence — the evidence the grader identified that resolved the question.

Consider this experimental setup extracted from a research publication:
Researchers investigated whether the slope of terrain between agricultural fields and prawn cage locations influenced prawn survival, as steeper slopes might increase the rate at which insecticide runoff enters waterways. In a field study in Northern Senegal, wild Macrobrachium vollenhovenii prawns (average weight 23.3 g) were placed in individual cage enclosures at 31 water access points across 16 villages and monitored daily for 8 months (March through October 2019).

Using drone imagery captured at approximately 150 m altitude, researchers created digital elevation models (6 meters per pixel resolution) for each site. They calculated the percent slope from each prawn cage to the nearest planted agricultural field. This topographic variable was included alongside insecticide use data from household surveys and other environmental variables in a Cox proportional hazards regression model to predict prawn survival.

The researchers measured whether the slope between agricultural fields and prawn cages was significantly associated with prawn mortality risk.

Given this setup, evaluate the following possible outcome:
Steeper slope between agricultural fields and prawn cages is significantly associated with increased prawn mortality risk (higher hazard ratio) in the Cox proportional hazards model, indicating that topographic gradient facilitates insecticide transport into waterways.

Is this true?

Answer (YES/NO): NO